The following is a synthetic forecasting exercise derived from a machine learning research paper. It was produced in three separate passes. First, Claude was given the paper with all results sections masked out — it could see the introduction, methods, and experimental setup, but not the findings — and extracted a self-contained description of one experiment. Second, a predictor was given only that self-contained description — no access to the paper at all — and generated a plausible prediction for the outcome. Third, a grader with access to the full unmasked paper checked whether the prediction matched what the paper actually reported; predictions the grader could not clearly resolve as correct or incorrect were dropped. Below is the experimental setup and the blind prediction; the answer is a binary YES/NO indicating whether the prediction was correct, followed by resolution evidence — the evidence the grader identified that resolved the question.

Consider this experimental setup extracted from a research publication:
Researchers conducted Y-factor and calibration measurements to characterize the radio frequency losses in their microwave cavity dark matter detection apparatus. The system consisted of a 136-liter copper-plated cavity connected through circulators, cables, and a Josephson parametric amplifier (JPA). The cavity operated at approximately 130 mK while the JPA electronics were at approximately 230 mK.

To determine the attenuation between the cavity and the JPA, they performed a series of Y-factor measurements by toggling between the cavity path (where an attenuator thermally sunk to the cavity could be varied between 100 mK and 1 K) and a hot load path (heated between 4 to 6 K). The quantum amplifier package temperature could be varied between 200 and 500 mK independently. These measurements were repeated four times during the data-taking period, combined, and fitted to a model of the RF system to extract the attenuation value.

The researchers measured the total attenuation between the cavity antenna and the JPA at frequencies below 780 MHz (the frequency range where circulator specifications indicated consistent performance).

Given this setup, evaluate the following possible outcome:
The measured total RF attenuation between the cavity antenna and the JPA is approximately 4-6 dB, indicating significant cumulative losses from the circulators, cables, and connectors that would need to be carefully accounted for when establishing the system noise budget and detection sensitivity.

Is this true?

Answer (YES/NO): NO